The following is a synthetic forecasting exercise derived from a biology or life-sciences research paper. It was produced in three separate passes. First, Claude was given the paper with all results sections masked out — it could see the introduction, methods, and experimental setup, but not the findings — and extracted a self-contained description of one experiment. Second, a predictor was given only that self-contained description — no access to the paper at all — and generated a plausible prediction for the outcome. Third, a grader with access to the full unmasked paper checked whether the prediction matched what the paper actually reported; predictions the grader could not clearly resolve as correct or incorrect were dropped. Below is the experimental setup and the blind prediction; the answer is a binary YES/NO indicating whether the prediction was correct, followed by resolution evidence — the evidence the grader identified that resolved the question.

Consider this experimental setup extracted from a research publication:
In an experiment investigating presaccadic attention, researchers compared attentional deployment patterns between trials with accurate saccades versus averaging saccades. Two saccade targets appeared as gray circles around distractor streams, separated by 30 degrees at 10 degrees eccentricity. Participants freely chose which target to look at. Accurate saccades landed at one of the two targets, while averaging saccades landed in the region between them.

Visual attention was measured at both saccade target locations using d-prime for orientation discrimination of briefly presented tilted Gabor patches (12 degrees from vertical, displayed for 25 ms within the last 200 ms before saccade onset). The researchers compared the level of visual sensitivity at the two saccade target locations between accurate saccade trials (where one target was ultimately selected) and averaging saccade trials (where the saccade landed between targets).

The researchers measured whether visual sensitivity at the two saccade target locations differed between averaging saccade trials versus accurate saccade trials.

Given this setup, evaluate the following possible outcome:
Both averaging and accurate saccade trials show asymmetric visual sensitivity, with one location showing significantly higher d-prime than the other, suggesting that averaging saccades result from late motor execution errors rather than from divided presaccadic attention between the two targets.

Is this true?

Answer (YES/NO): NO